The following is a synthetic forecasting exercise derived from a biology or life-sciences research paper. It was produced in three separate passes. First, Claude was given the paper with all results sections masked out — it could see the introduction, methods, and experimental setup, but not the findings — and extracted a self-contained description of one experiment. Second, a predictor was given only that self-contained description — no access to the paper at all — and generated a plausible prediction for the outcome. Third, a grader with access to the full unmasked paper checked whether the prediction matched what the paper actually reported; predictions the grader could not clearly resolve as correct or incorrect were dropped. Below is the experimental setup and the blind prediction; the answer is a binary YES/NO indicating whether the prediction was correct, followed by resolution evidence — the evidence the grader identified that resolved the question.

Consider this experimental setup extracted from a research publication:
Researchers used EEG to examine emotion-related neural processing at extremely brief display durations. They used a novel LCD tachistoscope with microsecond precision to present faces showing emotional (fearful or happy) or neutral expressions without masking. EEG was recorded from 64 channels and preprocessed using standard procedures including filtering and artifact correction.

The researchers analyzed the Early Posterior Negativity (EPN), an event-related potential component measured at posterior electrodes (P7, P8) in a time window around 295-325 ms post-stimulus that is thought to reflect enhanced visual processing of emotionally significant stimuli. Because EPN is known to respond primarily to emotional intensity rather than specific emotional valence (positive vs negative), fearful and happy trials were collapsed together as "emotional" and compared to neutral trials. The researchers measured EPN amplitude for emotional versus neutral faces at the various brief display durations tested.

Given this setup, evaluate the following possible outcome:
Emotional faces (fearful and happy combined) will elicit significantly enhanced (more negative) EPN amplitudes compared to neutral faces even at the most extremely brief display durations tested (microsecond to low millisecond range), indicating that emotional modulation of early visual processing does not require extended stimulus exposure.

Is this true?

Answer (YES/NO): NO